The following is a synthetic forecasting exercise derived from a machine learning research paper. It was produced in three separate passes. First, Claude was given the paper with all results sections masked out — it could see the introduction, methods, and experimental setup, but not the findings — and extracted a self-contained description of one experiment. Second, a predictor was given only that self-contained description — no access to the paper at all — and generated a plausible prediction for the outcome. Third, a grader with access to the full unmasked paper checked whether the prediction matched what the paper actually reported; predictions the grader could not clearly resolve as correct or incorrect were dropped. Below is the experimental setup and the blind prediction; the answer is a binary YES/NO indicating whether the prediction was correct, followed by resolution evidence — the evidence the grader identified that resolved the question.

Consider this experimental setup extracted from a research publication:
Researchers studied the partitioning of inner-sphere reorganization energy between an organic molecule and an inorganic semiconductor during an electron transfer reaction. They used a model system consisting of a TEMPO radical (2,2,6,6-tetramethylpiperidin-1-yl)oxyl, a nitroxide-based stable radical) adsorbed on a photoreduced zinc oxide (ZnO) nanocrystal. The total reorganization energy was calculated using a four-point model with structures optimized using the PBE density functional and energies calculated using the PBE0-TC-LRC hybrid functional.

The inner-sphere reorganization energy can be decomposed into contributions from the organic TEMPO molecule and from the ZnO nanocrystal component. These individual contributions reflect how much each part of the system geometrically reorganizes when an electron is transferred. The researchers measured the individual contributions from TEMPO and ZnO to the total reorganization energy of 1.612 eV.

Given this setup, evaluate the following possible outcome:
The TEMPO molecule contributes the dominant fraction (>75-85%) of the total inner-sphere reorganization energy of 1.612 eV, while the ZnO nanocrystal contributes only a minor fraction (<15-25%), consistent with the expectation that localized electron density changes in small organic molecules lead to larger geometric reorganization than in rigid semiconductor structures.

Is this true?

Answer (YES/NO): NO